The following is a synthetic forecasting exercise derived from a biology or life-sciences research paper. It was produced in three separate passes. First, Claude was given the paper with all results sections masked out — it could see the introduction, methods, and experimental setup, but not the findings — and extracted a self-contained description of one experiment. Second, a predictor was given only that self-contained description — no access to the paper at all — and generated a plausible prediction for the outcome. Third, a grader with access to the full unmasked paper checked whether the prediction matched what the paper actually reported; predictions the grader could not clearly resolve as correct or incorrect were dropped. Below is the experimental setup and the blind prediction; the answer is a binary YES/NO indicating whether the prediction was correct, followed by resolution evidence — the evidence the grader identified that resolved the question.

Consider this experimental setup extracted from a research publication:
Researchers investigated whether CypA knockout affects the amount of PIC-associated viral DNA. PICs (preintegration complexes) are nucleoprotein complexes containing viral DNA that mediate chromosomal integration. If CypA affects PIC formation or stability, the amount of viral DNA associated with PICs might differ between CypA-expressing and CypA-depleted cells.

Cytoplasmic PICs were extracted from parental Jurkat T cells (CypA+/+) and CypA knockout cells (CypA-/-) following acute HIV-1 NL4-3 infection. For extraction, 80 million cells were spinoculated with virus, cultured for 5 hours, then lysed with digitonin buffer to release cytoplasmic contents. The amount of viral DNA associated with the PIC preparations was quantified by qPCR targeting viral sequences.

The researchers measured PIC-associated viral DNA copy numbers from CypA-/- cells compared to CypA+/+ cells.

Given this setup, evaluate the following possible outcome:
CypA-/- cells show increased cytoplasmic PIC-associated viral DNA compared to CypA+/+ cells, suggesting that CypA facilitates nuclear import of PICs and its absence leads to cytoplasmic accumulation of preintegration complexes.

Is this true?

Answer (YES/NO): NO